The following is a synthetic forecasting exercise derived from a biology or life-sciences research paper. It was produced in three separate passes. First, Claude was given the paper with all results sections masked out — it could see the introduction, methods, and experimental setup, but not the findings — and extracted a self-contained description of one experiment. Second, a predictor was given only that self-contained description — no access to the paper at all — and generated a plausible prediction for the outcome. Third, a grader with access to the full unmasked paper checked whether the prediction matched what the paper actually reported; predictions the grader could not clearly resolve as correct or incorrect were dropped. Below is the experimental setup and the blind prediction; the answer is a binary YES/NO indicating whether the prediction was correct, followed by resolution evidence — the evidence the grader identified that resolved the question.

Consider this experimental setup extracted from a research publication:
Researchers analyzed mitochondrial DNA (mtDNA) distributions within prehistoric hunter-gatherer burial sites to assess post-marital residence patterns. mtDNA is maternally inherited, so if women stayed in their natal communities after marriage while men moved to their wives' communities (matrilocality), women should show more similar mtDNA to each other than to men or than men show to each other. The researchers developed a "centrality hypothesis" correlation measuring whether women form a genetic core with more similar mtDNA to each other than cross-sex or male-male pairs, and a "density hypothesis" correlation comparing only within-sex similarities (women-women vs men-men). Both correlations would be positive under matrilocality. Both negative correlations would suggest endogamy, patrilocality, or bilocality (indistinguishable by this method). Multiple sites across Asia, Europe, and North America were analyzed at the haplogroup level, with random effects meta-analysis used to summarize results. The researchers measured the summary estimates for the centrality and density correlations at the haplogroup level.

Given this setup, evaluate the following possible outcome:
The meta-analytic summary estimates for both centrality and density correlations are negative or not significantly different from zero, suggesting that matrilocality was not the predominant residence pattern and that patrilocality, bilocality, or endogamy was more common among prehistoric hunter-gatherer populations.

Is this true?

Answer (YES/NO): NO